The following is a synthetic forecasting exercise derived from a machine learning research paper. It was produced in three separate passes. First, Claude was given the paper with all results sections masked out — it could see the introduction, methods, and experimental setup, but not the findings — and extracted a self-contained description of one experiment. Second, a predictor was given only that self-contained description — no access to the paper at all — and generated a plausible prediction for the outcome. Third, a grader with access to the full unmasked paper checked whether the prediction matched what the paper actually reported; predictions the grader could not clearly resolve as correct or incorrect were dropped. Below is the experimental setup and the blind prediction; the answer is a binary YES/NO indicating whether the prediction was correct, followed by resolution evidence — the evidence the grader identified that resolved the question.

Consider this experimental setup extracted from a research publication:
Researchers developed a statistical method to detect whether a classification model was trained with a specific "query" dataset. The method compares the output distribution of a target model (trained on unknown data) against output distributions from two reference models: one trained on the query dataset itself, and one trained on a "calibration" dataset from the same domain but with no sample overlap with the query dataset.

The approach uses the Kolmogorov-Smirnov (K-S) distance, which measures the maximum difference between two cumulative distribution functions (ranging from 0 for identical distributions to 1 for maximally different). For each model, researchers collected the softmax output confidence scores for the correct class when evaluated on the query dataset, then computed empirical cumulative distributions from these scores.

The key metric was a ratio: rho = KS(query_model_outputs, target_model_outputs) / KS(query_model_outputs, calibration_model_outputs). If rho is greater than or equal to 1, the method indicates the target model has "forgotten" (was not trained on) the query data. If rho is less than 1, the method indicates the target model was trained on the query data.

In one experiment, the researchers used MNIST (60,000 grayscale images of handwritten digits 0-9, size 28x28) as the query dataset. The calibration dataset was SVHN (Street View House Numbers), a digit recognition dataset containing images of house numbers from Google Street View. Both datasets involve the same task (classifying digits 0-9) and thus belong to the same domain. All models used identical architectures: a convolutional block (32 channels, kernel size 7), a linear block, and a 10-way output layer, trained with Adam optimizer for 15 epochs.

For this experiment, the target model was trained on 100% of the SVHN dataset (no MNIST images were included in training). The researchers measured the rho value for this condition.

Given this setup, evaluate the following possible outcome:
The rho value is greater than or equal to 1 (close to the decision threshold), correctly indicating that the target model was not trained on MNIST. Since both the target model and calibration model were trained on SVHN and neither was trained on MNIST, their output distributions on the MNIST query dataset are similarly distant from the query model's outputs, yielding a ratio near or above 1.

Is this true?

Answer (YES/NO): YES